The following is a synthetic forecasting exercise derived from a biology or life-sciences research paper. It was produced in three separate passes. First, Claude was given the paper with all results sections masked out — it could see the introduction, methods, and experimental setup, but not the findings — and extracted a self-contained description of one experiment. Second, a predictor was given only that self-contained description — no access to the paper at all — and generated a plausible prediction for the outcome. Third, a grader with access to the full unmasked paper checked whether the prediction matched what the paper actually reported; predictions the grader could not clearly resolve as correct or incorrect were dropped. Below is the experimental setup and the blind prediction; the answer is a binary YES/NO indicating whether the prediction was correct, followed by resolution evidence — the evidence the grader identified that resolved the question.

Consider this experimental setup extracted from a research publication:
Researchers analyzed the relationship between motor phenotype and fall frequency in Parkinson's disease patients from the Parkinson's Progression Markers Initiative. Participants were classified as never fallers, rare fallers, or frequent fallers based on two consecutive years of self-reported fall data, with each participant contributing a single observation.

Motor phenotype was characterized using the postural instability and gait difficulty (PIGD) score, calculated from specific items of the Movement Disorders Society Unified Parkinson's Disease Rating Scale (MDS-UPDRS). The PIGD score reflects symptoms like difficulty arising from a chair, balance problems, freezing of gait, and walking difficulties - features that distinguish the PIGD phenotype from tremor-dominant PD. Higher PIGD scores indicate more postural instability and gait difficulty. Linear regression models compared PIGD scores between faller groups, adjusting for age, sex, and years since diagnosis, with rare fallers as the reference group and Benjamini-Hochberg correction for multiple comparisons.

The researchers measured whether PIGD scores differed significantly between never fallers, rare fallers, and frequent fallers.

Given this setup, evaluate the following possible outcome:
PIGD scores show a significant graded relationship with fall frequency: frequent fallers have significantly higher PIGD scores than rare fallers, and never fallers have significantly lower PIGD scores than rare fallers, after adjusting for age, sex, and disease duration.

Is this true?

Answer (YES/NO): YES